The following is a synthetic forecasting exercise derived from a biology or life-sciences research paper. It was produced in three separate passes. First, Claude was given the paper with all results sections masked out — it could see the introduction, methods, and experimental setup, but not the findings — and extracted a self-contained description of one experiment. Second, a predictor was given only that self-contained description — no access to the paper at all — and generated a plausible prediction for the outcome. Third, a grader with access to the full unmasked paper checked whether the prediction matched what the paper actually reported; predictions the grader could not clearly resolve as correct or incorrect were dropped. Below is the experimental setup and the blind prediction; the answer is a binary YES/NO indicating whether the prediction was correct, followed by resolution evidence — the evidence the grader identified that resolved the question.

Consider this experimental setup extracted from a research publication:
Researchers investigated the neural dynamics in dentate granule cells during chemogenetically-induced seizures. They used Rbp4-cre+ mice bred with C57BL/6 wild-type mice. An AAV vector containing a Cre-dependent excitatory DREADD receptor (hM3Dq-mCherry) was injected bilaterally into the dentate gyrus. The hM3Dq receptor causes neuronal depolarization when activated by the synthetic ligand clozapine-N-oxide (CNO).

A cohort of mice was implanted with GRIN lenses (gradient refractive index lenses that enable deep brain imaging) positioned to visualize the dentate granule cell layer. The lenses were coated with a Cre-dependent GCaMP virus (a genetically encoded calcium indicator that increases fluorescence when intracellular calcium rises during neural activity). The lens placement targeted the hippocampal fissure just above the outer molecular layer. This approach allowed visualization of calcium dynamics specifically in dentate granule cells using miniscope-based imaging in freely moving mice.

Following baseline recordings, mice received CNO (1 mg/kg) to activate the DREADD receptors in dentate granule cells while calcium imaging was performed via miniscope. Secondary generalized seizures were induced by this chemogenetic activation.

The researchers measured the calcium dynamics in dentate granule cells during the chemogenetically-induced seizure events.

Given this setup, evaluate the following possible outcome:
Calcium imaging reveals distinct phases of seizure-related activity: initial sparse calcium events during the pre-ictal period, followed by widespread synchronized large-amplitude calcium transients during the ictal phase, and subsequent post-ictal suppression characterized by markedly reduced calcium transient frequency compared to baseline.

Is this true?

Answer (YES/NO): NO